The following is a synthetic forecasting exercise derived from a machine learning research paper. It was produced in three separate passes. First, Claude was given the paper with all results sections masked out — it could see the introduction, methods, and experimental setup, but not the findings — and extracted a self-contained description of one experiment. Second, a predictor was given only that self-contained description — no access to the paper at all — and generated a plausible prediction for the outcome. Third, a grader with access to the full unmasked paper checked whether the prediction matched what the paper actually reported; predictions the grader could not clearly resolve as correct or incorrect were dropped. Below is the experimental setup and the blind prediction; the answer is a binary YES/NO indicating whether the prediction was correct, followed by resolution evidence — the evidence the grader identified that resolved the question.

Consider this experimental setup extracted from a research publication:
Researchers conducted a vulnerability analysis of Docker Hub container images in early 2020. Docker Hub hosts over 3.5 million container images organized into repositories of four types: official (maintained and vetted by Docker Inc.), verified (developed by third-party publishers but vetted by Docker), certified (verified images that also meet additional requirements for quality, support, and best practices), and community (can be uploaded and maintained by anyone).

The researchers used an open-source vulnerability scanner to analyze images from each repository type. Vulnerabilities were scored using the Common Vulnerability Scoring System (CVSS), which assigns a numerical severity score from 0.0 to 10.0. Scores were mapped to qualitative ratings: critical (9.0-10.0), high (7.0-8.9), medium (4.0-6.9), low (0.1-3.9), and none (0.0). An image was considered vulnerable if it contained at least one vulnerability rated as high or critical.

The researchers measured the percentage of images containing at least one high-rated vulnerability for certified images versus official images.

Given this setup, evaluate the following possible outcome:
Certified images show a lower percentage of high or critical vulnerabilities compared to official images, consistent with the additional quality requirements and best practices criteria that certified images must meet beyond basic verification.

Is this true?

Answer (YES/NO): NO